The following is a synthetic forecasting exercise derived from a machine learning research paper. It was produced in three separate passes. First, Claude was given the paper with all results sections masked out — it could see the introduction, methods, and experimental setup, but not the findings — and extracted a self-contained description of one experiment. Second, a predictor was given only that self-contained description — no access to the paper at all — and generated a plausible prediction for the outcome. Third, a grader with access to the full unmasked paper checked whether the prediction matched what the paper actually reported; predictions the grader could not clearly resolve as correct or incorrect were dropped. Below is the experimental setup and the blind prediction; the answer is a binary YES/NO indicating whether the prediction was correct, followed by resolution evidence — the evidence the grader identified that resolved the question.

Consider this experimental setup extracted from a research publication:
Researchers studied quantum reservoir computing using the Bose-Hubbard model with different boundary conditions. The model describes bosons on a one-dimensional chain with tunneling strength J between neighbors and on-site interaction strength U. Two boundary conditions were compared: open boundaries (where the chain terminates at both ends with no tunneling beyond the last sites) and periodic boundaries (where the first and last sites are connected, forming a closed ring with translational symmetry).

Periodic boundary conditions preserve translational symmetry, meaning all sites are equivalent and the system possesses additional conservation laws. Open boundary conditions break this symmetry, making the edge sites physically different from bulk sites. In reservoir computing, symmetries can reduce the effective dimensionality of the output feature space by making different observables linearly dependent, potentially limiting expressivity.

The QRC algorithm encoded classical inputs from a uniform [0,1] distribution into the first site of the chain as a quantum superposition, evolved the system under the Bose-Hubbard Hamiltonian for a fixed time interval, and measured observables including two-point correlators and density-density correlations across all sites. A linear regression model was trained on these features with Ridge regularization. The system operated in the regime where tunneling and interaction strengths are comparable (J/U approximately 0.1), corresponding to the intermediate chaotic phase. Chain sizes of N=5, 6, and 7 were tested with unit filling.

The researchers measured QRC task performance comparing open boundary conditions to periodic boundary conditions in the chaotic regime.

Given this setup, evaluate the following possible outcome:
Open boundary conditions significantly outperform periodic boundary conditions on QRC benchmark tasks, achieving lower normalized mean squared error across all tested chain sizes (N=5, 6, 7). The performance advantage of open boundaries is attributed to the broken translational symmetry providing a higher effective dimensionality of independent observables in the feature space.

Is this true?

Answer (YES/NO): NO